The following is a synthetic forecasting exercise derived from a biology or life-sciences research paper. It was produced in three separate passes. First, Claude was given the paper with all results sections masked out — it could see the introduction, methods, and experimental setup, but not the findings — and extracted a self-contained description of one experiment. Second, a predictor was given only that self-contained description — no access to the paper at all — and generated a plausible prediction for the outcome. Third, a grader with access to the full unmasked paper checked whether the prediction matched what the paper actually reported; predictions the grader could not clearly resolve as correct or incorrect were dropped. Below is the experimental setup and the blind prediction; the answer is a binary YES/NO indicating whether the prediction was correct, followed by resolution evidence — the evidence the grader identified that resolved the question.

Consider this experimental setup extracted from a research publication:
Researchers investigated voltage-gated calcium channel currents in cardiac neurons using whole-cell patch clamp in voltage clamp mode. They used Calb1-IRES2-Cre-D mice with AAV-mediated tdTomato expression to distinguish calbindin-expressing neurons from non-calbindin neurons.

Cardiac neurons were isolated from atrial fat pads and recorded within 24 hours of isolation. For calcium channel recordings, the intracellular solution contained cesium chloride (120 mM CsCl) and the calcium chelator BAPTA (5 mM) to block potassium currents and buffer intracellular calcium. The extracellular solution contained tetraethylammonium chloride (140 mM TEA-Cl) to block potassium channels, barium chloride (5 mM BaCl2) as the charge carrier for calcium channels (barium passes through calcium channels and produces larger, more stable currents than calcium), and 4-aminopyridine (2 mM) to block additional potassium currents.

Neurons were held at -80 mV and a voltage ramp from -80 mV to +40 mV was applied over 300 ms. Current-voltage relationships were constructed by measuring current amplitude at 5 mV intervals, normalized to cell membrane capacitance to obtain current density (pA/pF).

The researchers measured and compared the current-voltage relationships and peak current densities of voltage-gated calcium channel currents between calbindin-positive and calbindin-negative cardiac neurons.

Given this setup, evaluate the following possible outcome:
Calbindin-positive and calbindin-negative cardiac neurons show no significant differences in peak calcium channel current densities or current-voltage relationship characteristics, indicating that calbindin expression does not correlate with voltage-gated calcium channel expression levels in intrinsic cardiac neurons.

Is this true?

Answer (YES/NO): NO